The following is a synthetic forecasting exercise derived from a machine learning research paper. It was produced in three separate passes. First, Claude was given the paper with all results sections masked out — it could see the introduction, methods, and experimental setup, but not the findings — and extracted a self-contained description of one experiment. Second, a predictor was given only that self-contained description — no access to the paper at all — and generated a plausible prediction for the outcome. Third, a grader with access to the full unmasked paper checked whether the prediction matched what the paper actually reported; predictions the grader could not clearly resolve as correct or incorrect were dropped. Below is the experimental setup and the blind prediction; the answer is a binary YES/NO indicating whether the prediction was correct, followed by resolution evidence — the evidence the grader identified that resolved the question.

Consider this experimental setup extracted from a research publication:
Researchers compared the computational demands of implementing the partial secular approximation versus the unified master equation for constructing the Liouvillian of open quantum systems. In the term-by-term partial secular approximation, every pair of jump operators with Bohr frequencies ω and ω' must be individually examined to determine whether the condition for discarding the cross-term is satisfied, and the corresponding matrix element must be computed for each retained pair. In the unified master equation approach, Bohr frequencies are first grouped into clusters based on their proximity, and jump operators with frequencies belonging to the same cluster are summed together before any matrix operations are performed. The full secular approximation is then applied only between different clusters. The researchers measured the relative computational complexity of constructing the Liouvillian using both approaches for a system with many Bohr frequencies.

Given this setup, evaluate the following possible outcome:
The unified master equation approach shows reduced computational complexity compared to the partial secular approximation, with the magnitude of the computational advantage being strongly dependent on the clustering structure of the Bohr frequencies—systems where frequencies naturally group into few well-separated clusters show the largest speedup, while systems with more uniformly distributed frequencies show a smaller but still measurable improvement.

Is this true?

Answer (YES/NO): NO